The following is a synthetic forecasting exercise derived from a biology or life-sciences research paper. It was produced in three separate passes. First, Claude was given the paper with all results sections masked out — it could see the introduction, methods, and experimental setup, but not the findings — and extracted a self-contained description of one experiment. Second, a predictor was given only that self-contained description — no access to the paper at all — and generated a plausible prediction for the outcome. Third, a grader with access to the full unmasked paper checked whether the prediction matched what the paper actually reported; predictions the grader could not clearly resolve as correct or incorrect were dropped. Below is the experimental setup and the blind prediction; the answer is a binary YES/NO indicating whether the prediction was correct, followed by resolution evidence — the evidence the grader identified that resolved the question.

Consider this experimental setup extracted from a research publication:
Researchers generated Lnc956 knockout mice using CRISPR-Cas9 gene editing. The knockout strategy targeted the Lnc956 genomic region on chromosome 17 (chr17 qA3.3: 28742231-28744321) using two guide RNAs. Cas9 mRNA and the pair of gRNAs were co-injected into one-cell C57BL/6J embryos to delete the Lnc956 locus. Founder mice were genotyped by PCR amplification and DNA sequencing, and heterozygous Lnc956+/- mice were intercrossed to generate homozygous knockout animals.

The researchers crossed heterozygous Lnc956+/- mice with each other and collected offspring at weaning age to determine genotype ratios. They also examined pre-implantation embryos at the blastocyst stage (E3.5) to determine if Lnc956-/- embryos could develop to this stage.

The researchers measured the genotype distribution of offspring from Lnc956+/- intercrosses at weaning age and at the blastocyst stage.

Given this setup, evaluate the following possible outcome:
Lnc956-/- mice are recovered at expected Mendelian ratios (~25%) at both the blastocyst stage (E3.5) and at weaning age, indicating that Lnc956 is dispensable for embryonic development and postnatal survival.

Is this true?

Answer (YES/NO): NO